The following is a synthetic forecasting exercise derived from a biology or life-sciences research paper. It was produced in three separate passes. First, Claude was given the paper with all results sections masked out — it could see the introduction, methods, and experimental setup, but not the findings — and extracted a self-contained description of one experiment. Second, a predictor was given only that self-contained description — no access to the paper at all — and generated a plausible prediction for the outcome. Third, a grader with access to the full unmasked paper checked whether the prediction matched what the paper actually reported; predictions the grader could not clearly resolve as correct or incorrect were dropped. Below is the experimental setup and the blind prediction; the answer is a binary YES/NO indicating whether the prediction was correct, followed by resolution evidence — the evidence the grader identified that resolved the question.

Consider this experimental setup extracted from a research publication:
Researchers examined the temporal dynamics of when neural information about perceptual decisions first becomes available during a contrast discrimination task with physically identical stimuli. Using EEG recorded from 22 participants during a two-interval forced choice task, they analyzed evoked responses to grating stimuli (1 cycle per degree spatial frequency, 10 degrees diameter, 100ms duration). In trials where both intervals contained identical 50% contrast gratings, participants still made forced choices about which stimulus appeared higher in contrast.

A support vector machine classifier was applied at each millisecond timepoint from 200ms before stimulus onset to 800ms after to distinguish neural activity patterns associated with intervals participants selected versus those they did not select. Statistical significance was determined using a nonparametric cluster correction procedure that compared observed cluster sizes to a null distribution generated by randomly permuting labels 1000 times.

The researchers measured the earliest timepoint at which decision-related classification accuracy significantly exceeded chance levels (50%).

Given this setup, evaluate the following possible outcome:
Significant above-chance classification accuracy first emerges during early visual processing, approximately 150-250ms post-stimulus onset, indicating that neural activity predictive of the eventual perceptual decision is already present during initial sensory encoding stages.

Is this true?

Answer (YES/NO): NO